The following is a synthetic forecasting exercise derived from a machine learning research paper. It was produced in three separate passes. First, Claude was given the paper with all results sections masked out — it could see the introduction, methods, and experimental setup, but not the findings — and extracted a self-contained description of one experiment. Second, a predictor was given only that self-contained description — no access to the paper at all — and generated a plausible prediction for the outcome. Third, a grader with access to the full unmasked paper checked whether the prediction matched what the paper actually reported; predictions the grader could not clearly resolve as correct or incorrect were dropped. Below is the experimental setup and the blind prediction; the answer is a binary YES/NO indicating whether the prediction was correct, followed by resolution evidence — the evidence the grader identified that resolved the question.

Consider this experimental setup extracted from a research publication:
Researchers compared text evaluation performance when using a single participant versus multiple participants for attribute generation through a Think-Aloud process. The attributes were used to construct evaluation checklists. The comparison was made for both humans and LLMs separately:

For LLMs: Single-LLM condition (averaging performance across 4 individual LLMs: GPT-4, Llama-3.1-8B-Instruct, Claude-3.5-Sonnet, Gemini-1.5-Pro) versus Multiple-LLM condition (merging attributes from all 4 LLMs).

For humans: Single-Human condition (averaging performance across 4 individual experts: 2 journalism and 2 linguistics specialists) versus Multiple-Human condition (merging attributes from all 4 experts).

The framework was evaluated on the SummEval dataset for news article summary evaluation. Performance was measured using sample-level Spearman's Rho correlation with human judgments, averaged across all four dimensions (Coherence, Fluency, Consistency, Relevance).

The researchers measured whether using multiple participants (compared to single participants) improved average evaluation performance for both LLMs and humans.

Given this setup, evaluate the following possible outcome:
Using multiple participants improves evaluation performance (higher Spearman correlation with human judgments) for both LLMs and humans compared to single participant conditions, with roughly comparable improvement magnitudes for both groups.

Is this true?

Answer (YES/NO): YES